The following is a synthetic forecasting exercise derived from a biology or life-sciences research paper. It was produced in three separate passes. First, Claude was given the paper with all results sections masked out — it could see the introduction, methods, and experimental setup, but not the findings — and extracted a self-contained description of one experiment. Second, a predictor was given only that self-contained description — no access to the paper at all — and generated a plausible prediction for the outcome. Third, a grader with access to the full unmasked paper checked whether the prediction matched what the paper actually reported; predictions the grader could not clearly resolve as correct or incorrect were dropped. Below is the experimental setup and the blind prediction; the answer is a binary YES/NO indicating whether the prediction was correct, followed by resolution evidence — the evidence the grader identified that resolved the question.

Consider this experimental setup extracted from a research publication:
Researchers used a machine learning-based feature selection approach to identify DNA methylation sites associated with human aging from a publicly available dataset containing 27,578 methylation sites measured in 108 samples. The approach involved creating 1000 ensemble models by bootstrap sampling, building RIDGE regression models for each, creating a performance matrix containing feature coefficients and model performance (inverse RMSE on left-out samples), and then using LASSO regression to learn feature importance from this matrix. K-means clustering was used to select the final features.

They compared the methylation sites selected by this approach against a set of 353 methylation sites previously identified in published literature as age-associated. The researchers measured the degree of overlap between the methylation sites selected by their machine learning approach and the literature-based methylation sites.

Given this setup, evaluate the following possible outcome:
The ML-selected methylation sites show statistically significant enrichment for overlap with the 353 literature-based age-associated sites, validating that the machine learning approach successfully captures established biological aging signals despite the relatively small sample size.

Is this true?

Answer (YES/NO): NO